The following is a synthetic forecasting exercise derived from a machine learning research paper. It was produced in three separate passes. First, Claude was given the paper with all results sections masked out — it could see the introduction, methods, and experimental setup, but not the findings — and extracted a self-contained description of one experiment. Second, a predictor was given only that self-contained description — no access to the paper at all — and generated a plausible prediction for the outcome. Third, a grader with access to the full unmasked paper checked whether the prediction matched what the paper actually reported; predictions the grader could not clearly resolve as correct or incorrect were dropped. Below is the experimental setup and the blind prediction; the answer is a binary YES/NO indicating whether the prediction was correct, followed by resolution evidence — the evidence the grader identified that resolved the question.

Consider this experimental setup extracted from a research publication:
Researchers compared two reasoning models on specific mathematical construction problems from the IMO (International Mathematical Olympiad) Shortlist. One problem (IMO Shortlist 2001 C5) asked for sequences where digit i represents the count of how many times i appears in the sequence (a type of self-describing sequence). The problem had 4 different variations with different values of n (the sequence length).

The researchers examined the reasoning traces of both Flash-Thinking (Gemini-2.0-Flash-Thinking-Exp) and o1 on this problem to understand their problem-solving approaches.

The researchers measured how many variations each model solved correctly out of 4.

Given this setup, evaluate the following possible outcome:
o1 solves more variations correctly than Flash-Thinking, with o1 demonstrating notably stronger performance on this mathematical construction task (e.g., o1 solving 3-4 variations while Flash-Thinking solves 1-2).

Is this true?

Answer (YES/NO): NO